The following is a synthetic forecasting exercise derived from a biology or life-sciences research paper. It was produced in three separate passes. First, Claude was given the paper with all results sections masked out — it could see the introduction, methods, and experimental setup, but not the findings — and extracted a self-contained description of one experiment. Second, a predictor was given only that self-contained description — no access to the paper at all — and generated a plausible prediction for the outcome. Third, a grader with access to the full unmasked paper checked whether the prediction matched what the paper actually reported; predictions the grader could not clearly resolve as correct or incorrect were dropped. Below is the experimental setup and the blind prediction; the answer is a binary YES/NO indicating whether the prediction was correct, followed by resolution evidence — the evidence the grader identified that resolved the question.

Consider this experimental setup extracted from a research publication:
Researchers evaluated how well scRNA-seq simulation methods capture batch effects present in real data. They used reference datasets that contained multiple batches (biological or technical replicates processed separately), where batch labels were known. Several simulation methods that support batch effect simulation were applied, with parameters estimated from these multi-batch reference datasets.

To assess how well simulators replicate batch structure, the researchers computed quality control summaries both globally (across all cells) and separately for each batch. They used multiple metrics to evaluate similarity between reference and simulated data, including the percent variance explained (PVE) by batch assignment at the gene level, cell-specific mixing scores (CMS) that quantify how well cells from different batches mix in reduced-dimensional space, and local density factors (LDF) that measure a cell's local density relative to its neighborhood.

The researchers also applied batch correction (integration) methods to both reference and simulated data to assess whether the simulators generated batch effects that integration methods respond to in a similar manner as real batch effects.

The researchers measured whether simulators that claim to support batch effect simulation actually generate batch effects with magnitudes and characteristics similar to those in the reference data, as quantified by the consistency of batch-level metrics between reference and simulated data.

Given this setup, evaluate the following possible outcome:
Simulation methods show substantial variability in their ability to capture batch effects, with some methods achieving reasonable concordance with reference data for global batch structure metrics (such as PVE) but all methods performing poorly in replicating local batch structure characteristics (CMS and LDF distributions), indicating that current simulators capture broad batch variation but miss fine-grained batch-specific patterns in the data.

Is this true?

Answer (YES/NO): NO